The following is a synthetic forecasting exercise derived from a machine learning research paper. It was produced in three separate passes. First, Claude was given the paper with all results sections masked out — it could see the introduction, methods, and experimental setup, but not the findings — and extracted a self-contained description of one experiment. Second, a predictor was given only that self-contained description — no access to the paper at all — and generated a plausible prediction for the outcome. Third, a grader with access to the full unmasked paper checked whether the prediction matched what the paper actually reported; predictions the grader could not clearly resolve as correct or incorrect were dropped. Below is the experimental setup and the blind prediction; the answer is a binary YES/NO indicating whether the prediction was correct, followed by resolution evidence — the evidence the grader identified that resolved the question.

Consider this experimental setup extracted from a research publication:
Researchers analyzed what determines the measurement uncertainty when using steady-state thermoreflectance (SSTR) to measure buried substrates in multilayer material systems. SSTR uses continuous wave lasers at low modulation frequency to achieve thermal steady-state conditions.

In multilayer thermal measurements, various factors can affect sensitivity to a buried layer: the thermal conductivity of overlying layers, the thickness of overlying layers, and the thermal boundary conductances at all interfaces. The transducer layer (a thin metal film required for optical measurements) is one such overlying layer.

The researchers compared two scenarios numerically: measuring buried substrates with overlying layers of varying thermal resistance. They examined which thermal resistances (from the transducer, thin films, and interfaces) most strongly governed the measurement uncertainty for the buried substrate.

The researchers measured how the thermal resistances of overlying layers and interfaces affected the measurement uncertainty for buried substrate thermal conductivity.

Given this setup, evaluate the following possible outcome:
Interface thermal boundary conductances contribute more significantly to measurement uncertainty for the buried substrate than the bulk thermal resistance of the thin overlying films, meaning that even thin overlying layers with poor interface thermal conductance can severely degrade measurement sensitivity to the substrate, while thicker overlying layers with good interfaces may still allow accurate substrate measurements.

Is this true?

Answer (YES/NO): NO